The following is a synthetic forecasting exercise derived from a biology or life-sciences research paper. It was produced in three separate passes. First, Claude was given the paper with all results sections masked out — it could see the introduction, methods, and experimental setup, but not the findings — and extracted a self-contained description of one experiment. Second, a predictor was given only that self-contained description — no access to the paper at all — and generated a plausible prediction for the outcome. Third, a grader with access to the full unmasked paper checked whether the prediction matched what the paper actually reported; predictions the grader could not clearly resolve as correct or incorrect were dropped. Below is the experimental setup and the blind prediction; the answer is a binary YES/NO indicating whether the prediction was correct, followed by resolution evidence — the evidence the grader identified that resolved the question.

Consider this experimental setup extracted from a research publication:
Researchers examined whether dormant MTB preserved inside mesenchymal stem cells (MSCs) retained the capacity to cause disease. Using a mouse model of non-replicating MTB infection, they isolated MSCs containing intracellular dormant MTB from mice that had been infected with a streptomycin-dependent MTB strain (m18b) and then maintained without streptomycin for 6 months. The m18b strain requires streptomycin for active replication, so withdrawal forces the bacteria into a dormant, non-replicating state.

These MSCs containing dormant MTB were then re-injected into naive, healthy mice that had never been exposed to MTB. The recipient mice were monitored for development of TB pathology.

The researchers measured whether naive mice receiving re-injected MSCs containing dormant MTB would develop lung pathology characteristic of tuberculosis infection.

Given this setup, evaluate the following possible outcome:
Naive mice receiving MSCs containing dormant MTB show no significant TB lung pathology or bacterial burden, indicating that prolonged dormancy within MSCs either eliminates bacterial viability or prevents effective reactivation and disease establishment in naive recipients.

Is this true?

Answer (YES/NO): NO